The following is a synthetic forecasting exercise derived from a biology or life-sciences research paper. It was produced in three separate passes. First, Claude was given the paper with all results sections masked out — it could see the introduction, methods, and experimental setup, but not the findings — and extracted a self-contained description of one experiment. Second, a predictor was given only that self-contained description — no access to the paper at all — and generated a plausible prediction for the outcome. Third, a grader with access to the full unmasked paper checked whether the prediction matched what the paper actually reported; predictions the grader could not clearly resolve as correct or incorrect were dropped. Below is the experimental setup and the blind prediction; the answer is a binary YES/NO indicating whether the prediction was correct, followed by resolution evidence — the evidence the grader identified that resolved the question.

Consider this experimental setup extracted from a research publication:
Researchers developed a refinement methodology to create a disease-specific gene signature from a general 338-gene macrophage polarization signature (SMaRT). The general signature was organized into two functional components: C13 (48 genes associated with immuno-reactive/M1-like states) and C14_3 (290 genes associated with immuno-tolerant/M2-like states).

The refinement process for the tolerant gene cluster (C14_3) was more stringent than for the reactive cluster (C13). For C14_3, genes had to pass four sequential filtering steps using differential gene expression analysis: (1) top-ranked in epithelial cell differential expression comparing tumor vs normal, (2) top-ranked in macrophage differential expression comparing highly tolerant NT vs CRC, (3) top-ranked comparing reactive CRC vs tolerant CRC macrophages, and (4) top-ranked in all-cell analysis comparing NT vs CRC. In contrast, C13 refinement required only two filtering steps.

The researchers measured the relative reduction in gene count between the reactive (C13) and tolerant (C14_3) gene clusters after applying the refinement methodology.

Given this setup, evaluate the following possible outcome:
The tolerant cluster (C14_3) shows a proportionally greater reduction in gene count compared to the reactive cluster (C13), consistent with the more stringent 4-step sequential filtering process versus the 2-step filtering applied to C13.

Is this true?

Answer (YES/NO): YES